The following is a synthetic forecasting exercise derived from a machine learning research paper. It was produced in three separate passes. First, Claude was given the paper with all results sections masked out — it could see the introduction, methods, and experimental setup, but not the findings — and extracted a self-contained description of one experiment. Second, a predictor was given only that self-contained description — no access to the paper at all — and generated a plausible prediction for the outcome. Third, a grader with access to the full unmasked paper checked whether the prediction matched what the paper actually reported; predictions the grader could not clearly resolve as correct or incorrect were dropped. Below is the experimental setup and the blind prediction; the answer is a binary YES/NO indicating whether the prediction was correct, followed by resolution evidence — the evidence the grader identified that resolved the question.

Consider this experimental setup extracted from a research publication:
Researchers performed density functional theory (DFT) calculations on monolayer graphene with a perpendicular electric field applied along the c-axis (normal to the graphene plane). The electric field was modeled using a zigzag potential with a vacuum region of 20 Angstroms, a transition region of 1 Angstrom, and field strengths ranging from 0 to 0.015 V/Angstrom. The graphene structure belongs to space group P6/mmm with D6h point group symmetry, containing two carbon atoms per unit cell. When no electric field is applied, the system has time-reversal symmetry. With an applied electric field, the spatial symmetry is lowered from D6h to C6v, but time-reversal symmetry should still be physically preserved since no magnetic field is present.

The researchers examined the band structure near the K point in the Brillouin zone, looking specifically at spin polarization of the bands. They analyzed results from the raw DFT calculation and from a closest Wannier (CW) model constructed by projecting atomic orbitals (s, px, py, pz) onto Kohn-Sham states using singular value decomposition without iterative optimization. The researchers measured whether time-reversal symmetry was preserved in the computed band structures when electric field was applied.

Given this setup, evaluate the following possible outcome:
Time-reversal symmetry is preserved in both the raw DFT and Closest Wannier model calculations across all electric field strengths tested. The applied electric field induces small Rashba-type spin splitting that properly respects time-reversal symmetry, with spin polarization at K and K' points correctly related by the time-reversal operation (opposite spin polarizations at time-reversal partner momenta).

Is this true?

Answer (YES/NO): NO